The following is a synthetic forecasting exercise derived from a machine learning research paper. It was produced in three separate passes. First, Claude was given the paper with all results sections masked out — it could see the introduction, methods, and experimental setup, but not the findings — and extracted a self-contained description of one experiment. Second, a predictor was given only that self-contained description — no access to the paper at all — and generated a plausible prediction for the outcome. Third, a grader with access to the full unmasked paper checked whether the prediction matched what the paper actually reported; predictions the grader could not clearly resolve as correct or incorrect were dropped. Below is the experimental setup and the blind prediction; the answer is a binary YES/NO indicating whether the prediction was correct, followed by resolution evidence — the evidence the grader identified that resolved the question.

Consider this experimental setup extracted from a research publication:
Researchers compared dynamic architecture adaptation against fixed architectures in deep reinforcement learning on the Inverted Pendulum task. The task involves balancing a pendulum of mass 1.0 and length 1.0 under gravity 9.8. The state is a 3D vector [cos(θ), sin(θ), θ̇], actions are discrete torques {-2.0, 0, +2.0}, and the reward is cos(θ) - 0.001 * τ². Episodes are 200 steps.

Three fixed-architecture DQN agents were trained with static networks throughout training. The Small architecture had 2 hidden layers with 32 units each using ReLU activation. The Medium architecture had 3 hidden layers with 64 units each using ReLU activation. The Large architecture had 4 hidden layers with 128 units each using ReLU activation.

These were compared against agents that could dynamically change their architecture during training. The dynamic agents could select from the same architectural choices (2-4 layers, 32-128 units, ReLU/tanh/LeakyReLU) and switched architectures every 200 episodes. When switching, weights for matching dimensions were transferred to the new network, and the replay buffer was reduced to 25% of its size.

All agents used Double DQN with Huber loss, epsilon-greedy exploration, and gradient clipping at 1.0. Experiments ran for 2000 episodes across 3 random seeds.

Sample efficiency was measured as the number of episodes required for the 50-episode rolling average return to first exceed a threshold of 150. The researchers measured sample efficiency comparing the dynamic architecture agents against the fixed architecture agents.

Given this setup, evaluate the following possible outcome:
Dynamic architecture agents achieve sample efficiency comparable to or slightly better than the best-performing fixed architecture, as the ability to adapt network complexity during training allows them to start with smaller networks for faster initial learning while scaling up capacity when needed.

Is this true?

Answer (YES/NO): NO